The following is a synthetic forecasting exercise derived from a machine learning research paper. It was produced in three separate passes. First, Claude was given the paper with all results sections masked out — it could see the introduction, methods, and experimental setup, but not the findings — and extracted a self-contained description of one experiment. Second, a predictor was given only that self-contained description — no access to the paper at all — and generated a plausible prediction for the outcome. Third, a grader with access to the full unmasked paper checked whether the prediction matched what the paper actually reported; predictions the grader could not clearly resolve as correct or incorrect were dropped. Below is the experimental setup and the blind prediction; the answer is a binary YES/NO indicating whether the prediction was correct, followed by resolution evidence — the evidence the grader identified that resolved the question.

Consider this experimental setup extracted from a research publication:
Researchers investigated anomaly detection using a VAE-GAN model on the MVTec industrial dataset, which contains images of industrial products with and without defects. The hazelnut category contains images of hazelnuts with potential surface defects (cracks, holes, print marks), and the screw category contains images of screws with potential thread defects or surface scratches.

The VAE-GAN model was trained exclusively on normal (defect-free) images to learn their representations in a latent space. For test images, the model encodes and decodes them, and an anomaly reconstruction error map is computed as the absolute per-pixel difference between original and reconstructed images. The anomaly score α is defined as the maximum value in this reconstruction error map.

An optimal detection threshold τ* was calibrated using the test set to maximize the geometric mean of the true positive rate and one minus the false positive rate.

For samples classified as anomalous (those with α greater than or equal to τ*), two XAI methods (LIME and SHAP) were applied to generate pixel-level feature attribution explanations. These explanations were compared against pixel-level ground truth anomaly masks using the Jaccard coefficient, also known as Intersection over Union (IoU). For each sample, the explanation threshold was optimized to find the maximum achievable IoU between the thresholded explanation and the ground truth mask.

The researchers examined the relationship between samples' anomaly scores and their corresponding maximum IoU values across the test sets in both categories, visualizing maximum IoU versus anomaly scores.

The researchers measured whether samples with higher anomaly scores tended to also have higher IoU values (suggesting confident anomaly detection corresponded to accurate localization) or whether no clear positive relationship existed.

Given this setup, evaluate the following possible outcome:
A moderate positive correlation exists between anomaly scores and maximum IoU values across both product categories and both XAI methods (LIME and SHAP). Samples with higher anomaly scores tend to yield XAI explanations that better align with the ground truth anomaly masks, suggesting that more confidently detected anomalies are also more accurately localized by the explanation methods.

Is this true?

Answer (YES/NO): NO